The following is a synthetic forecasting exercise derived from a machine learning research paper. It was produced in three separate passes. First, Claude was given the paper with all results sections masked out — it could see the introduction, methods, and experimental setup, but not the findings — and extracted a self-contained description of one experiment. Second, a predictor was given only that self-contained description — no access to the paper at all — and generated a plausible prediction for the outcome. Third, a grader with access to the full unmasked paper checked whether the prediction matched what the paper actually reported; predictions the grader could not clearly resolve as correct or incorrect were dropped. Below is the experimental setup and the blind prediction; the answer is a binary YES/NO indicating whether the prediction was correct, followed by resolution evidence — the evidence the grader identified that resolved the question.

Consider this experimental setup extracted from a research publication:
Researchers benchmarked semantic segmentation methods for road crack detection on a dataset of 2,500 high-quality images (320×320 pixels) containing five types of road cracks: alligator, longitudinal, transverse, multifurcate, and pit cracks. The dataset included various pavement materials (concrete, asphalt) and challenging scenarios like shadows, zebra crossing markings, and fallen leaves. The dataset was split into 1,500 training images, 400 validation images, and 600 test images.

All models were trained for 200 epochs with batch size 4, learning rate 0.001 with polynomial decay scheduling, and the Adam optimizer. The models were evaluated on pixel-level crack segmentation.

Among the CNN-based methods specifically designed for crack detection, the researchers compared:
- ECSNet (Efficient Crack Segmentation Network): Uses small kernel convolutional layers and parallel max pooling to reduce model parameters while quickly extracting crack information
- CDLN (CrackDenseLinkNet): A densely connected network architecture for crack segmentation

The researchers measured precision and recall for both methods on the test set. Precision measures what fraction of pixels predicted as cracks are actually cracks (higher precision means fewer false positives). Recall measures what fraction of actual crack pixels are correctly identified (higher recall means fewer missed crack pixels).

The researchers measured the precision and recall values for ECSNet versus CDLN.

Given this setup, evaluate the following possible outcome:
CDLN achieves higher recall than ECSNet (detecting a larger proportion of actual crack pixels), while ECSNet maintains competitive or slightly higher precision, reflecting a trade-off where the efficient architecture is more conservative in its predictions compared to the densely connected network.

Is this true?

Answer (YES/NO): NO